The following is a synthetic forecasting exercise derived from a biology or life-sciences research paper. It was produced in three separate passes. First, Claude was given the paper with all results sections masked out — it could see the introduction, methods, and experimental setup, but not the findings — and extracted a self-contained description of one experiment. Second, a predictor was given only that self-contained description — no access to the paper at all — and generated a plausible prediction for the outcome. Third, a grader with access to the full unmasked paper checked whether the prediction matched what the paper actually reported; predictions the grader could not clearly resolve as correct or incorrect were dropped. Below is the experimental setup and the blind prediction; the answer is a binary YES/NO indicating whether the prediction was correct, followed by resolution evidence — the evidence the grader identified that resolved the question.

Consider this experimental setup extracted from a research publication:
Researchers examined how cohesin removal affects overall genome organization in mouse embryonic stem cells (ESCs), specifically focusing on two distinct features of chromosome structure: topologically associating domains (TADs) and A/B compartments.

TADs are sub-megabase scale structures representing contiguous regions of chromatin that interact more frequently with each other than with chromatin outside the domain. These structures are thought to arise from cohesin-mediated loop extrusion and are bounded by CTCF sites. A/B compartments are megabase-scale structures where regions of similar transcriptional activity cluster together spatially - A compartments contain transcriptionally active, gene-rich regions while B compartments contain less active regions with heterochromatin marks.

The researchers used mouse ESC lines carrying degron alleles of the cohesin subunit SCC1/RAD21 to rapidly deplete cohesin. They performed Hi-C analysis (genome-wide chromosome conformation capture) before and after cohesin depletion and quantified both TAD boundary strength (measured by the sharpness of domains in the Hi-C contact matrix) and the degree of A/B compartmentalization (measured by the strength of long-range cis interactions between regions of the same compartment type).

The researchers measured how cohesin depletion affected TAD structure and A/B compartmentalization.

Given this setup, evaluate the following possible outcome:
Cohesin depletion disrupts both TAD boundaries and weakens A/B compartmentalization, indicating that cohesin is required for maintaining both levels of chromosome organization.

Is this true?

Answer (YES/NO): NO